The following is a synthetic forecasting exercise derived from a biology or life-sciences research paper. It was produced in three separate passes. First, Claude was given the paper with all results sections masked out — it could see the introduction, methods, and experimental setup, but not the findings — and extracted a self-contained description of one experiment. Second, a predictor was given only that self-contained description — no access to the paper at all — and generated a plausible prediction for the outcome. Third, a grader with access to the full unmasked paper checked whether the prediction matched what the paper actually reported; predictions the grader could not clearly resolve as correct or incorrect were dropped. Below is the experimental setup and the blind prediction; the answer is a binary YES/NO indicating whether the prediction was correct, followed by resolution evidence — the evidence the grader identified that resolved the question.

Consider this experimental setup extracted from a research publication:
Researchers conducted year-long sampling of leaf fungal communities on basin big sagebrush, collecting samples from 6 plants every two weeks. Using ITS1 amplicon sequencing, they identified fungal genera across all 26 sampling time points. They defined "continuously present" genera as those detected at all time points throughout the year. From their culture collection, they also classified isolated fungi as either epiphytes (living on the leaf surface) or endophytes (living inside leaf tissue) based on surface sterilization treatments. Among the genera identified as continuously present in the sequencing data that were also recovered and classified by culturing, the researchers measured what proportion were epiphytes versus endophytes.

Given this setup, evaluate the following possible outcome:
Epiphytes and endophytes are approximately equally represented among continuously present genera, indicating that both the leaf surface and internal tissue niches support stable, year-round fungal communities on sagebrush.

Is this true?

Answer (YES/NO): NO